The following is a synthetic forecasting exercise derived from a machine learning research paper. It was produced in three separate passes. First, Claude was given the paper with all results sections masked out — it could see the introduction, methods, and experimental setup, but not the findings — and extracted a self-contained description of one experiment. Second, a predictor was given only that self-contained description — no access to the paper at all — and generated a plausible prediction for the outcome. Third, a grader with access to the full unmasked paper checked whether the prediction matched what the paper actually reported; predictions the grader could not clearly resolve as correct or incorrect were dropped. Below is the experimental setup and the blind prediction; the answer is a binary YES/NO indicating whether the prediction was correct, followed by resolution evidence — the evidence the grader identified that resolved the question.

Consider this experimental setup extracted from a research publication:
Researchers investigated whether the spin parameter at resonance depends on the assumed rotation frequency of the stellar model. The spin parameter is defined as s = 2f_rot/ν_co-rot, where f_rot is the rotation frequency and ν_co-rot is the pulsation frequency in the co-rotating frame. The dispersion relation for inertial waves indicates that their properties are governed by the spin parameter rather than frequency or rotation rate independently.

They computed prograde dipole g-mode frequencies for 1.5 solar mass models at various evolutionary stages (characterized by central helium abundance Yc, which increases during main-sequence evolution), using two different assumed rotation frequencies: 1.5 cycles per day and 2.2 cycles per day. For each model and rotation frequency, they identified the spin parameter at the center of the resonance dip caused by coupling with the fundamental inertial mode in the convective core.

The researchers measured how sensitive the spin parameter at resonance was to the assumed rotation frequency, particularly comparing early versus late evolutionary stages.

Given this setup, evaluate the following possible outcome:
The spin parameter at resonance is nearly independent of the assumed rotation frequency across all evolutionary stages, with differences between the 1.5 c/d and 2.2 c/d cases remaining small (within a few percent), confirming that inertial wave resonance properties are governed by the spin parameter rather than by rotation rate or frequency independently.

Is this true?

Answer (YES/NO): NO